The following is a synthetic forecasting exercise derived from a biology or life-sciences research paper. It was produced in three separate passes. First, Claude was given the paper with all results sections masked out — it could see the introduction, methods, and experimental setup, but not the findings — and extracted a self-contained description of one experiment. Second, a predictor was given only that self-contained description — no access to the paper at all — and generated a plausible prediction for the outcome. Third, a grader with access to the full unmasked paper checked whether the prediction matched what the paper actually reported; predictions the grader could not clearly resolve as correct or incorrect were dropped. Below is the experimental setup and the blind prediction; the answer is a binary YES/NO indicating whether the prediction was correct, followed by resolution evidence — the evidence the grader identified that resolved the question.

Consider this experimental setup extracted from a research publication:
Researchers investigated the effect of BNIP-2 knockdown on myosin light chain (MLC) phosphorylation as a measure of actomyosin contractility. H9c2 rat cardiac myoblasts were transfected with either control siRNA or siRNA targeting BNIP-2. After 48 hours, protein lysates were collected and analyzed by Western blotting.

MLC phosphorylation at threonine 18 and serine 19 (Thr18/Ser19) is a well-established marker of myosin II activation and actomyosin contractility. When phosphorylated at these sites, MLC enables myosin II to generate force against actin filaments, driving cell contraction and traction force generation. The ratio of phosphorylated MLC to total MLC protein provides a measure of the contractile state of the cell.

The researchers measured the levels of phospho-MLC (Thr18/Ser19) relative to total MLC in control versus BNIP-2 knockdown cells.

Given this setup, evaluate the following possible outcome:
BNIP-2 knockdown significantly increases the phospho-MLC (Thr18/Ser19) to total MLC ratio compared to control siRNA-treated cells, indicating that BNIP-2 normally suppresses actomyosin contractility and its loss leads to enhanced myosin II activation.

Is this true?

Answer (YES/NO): NO